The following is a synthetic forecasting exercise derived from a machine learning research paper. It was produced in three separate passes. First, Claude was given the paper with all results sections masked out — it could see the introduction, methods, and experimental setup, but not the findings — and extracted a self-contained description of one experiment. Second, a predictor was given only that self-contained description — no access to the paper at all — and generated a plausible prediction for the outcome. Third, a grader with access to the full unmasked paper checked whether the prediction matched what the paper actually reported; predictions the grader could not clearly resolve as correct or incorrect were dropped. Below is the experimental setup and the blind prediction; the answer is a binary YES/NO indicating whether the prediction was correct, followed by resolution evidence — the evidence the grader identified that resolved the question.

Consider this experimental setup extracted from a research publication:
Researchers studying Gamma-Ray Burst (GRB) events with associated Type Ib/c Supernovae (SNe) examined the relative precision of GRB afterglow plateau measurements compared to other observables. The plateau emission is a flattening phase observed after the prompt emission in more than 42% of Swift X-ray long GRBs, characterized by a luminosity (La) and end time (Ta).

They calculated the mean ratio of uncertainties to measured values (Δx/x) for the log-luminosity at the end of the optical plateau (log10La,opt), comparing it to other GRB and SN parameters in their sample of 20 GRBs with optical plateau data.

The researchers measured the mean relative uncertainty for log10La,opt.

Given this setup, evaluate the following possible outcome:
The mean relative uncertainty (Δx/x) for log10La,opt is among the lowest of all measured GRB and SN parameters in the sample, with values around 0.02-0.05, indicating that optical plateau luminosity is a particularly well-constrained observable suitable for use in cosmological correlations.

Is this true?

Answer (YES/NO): NO